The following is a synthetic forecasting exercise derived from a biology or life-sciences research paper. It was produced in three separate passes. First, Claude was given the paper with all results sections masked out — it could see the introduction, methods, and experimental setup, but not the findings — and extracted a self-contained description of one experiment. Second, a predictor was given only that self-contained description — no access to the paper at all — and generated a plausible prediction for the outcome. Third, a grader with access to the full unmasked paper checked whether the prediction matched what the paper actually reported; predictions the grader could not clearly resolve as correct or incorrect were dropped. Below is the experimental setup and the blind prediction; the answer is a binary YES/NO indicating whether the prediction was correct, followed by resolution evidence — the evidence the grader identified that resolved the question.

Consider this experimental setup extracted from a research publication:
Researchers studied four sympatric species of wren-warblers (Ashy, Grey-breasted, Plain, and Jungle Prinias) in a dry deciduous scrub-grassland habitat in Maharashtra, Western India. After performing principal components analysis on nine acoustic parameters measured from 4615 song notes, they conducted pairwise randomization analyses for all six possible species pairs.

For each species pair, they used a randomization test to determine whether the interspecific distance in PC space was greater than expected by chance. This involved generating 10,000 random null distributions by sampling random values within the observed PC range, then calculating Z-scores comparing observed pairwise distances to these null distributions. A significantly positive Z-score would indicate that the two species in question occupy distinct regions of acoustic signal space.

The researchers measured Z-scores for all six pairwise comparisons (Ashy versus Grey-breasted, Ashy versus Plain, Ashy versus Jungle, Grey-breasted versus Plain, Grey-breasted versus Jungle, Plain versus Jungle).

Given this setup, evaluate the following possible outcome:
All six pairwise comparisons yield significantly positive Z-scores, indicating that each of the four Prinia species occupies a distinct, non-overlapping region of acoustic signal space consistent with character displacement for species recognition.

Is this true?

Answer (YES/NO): YES